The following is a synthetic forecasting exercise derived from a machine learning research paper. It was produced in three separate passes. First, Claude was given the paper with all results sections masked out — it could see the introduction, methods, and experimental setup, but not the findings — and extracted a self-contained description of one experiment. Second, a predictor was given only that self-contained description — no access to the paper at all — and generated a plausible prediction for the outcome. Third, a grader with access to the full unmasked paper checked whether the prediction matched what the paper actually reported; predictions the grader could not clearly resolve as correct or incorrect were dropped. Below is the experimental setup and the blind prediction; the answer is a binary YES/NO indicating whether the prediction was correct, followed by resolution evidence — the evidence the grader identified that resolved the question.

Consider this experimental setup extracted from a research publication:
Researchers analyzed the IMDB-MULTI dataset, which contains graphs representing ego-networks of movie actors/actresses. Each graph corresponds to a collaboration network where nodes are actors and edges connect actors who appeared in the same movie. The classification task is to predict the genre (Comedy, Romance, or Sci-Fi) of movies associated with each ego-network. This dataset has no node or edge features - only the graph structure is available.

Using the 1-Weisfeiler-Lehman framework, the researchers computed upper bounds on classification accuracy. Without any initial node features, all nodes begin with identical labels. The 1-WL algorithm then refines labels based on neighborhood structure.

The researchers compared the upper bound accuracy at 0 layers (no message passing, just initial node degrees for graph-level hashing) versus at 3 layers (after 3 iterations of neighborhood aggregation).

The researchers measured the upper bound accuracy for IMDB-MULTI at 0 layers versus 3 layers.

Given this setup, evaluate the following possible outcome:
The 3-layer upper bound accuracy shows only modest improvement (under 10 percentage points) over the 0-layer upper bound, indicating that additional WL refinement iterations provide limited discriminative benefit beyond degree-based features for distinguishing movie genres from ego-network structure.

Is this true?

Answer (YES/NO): NO